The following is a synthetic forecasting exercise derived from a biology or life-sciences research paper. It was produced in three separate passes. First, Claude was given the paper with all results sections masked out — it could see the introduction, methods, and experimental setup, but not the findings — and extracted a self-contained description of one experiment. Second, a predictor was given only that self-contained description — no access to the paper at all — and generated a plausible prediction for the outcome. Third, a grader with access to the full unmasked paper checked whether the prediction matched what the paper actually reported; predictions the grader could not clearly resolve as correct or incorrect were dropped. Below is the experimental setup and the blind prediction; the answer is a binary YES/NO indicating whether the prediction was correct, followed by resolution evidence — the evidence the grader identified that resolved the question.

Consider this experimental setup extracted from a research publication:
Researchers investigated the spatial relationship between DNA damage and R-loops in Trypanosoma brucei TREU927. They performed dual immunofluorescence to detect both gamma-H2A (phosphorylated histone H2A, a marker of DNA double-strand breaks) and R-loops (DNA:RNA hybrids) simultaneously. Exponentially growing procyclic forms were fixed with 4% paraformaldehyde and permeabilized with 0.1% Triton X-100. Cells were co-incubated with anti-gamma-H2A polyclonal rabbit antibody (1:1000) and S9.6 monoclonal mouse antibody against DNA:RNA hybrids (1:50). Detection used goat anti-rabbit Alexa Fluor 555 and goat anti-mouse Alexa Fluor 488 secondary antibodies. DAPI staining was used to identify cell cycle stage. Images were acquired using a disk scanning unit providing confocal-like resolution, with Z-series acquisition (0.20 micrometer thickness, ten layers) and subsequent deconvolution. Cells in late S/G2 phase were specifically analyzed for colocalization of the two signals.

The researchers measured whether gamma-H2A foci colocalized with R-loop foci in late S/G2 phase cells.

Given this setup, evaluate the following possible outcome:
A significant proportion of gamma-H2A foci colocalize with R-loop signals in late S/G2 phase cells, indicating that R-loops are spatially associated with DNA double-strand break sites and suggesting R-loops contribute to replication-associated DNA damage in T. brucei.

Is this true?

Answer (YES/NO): YES